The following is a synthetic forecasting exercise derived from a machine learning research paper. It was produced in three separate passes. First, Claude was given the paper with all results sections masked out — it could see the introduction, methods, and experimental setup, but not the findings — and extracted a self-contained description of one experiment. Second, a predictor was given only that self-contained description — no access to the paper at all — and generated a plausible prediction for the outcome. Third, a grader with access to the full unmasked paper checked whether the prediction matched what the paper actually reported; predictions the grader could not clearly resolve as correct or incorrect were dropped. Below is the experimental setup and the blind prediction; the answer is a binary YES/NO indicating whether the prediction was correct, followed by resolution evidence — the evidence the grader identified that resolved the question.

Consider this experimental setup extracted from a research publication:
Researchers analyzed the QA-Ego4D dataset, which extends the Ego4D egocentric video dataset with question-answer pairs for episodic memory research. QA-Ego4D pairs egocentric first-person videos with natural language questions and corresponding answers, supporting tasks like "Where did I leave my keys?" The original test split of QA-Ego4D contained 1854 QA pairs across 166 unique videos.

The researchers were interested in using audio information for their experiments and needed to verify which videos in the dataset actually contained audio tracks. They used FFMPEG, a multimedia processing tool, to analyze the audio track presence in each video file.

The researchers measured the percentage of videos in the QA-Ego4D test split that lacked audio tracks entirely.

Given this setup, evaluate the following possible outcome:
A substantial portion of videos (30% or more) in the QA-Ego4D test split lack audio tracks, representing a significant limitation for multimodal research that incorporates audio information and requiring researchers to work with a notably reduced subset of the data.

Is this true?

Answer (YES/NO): YES